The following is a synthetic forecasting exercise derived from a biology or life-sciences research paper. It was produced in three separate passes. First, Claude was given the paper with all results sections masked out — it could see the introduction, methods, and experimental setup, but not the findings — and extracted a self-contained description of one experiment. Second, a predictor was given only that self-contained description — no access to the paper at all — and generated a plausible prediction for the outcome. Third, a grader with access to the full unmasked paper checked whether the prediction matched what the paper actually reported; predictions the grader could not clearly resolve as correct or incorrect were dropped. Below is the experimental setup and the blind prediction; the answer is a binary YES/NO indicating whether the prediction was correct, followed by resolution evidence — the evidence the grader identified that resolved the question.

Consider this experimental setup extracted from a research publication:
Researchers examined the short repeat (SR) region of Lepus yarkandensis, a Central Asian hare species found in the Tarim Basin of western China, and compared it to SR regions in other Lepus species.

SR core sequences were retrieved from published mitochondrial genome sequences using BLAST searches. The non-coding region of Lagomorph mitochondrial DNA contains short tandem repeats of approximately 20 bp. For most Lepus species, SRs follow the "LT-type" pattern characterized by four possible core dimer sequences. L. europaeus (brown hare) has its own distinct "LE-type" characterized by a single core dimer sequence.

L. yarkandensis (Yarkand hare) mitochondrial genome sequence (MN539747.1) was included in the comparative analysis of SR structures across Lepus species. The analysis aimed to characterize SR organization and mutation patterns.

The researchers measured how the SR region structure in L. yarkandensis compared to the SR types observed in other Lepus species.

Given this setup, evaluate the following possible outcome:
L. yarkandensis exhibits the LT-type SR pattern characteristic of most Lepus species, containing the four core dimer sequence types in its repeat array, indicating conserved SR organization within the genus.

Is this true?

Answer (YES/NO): NO